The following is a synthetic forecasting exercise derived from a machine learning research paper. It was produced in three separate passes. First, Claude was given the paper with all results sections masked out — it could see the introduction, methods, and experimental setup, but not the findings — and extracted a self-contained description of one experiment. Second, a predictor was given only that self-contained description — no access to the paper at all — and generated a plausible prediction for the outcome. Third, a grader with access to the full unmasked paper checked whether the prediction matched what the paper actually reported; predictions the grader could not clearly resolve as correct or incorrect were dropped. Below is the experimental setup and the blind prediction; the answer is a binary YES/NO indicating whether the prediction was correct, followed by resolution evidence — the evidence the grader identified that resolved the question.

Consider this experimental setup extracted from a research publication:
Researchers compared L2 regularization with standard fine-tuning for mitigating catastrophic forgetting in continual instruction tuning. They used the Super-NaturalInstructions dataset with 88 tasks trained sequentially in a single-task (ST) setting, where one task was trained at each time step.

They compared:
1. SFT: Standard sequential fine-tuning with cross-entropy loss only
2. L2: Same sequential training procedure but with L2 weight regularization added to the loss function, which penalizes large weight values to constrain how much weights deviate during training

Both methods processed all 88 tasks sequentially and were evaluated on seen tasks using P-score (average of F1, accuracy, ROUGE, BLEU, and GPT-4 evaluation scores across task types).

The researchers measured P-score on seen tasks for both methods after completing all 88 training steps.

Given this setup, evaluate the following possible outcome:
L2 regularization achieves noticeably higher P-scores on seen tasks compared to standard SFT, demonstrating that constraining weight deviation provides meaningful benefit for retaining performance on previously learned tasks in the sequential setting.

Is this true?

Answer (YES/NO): NO